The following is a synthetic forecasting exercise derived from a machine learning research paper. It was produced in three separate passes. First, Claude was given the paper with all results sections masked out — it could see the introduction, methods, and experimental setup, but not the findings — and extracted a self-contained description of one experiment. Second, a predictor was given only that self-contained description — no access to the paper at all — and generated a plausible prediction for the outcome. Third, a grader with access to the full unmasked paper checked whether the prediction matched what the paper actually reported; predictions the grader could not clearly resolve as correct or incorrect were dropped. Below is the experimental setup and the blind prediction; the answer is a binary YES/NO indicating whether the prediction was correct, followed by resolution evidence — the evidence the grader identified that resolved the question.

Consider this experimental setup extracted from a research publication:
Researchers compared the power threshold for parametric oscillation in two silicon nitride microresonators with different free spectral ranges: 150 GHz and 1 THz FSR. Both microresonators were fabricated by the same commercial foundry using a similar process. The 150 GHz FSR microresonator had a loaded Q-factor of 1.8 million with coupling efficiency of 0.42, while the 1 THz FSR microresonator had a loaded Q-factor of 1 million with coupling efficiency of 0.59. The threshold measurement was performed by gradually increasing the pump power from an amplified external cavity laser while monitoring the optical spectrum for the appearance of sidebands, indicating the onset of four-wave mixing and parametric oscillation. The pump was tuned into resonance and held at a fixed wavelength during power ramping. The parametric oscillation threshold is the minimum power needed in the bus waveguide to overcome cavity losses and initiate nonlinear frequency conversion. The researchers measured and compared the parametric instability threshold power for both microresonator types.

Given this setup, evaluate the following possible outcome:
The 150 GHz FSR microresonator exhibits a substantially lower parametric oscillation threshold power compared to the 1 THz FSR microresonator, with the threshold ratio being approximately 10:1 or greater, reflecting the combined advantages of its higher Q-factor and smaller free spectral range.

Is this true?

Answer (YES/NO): NO